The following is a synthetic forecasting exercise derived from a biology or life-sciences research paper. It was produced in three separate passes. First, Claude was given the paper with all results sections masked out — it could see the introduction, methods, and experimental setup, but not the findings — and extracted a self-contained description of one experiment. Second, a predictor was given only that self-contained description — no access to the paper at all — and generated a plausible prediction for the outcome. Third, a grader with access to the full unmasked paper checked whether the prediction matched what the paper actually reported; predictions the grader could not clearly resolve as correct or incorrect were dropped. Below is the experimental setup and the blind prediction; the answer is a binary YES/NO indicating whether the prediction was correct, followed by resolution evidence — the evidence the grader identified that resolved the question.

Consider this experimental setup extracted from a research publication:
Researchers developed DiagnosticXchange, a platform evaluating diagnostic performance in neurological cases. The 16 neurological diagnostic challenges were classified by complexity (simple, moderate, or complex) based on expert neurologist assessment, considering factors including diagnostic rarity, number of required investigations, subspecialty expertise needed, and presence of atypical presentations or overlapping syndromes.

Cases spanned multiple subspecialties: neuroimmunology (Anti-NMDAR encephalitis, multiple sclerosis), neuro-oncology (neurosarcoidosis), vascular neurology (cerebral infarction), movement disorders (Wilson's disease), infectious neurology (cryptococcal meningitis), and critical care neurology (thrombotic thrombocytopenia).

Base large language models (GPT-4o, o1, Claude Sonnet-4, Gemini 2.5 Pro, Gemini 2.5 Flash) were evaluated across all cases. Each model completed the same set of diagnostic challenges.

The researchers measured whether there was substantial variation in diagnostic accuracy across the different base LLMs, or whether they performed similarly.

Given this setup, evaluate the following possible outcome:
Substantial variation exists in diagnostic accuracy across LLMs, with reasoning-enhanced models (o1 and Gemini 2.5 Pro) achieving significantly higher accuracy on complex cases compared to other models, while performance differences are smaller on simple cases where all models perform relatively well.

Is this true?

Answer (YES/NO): NO